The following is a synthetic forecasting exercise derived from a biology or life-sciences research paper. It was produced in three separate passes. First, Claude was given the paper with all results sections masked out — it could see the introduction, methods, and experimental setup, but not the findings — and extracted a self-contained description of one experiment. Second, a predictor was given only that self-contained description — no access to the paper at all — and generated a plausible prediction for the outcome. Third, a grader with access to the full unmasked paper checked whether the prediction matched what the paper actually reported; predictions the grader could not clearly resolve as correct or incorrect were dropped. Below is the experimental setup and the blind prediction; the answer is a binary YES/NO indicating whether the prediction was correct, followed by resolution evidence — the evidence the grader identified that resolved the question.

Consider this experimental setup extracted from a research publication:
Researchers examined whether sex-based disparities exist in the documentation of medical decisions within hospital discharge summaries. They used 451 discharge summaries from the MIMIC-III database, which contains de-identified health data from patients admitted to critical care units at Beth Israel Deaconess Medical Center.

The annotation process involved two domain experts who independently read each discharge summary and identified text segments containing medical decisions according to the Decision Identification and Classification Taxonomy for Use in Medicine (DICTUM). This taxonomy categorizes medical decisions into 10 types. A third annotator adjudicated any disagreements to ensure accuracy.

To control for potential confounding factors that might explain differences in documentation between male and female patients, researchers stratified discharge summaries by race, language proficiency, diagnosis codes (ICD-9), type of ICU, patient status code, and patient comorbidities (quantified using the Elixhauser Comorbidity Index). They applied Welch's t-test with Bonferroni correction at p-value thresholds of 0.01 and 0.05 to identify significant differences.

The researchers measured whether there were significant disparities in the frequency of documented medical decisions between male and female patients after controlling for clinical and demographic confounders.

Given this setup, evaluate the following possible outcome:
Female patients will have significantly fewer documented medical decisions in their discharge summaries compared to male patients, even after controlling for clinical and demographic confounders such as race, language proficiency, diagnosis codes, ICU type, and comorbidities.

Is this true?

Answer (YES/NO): NO